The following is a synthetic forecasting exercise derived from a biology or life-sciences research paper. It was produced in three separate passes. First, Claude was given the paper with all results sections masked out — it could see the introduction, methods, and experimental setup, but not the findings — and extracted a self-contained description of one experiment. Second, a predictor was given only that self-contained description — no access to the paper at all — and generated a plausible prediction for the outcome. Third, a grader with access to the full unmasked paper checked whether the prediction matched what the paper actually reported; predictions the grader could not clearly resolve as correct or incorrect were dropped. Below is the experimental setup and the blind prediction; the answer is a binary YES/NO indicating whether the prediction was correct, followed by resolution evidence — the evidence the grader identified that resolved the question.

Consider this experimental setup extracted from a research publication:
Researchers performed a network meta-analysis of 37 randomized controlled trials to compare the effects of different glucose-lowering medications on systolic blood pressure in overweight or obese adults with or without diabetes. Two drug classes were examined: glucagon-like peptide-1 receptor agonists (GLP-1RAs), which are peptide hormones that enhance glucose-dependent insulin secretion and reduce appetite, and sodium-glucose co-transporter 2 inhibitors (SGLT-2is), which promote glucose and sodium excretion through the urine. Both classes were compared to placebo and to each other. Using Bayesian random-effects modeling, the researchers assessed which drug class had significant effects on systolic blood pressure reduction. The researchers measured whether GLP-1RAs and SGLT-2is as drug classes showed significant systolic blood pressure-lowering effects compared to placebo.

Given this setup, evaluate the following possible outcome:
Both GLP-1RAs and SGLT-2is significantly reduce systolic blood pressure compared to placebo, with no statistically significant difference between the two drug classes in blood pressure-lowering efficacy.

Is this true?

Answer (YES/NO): NO